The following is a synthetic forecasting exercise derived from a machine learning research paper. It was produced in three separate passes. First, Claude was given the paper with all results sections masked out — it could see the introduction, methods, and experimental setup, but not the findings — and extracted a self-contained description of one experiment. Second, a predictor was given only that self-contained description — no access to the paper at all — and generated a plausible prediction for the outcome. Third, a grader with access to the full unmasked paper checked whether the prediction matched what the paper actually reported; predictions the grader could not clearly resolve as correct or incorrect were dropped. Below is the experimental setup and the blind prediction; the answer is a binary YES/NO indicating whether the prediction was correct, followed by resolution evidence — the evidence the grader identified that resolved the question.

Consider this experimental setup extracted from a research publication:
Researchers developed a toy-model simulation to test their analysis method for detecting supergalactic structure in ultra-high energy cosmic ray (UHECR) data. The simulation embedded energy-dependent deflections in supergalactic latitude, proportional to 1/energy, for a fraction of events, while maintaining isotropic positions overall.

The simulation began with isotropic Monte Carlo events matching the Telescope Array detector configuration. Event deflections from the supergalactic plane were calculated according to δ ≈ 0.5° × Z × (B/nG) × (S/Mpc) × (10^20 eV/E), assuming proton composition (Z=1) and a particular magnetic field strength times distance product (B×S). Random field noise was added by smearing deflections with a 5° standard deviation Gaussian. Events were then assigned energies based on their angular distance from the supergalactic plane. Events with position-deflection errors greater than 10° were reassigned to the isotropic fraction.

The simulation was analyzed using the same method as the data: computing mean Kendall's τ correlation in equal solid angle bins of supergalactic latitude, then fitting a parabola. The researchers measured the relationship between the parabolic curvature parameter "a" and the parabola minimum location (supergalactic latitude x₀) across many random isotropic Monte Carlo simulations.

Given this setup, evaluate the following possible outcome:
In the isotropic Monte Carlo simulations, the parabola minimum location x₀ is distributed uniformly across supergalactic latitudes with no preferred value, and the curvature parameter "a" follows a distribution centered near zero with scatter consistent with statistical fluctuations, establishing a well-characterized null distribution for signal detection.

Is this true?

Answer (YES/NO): NO